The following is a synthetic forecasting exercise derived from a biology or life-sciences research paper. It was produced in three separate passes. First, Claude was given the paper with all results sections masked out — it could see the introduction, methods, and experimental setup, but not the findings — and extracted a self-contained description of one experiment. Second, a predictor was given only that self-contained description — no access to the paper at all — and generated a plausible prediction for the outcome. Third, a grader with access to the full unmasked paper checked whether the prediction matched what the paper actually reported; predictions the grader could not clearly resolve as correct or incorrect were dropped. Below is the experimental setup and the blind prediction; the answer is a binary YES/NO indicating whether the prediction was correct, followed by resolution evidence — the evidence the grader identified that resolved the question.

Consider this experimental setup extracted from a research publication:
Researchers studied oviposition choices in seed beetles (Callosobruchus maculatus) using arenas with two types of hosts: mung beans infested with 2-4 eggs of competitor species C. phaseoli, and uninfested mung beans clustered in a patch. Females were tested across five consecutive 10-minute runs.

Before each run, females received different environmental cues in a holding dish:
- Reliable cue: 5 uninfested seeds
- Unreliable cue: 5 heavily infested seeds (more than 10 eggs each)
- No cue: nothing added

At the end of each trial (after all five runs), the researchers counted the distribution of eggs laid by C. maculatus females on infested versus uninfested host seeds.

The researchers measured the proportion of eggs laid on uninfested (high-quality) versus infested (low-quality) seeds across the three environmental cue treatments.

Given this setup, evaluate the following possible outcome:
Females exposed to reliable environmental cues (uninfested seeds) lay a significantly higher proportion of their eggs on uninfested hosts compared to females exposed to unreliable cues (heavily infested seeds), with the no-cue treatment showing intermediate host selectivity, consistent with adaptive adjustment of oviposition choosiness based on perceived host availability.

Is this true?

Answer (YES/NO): NO